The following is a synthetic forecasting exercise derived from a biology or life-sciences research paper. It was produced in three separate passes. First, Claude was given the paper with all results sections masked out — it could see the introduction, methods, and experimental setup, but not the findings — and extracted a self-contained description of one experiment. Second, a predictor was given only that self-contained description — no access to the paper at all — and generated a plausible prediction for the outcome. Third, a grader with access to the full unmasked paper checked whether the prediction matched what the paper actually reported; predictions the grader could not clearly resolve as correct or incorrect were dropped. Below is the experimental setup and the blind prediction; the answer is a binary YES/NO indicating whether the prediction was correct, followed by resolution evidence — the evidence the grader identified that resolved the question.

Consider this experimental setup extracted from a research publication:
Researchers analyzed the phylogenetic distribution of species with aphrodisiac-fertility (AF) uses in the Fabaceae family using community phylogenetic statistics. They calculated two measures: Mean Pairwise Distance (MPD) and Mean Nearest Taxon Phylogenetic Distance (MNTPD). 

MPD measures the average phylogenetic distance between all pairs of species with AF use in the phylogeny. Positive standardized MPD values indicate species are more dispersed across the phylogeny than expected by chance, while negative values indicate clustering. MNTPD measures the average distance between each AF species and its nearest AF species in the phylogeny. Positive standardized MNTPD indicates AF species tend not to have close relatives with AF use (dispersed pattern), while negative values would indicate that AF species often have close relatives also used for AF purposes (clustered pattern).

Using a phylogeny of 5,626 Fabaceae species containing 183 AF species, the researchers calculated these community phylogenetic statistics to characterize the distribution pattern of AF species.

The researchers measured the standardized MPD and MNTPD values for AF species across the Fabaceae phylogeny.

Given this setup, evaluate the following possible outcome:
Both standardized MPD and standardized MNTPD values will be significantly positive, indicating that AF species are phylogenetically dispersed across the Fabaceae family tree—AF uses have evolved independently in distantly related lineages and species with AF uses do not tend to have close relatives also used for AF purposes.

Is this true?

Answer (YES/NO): NO